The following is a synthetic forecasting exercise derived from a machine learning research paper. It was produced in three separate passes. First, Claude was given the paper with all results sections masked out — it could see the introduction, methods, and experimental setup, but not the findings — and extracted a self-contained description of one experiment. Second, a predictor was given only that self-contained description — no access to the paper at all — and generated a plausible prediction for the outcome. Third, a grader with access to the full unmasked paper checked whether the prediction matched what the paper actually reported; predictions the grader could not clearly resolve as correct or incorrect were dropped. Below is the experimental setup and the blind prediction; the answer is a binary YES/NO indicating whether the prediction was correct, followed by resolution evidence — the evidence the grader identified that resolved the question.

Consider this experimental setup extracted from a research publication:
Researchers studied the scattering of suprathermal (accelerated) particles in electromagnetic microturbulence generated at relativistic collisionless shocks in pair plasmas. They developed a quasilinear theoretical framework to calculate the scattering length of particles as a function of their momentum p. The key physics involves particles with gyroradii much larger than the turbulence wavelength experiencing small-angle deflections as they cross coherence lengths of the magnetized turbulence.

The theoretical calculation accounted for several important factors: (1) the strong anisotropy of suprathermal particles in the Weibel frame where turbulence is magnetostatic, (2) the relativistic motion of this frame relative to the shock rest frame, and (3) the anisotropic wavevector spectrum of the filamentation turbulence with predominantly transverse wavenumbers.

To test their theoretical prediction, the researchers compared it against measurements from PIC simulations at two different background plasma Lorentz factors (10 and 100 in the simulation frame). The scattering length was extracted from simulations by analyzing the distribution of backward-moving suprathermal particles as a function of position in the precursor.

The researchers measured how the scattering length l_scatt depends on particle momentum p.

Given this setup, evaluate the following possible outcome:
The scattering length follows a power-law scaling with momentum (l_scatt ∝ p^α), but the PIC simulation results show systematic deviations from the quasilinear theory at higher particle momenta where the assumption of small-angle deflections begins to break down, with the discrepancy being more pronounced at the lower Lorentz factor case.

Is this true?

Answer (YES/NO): NO